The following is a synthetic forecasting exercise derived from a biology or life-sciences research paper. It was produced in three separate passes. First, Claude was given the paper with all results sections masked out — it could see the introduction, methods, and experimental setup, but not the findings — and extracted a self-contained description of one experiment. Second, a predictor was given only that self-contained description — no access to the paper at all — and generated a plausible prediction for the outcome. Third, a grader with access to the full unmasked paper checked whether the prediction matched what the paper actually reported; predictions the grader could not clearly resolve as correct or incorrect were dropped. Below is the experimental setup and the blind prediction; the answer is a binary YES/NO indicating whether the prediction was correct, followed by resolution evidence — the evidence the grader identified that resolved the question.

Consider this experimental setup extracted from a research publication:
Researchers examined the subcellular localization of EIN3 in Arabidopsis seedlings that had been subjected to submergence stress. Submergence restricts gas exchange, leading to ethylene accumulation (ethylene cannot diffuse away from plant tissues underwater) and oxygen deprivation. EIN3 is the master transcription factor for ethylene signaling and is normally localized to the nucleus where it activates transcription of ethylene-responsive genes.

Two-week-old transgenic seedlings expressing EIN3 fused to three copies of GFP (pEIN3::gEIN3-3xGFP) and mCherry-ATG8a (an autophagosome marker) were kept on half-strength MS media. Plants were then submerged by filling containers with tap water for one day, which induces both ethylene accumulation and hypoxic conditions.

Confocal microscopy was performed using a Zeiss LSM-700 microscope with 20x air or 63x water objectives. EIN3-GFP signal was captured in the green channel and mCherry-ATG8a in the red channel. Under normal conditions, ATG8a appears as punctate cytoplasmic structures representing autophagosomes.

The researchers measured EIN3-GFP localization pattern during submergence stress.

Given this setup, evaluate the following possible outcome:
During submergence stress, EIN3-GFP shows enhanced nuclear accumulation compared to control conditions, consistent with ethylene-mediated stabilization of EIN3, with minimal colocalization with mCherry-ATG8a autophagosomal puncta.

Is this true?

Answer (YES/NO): NO